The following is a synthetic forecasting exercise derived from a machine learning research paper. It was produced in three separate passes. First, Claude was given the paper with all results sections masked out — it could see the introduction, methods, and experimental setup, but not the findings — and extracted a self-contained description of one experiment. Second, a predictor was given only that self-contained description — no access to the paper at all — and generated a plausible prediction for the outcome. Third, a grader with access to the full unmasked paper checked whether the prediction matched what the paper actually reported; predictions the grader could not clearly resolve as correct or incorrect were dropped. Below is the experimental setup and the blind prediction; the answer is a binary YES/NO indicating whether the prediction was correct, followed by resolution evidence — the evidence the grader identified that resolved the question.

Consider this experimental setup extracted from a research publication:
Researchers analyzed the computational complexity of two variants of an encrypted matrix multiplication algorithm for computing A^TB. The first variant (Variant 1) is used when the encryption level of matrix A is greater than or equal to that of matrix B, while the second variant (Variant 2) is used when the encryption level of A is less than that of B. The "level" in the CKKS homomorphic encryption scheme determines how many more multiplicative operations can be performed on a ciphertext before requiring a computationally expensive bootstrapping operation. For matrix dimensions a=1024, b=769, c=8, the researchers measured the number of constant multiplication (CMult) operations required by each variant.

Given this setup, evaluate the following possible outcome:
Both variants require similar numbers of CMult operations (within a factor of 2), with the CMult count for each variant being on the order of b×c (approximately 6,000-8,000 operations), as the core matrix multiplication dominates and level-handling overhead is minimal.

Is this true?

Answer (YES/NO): NO